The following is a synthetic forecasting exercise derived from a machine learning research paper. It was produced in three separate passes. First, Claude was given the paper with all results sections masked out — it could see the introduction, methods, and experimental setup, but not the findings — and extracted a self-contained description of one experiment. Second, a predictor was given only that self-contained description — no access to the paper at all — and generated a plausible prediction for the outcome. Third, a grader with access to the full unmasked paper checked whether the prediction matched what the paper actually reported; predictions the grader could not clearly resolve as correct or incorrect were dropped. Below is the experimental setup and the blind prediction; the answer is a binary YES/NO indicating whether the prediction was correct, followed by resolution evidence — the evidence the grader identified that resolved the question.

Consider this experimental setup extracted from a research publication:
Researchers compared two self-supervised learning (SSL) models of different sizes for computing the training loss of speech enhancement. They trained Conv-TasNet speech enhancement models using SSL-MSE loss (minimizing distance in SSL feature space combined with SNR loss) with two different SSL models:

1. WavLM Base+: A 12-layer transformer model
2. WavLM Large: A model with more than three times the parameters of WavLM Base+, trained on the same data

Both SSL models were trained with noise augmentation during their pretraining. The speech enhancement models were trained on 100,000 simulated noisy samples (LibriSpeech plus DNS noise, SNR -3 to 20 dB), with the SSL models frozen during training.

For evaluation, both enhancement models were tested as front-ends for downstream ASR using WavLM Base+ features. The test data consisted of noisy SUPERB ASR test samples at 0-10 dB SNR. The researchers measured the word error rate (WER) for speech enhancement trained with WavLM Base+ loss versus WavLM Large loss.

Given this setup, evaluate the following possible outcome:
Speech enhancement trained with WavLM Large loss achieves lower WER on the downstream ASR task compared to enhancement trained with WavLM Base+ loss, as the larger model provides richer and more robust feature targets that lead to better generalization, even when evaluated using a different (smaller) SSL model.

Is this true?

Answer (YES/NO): YES